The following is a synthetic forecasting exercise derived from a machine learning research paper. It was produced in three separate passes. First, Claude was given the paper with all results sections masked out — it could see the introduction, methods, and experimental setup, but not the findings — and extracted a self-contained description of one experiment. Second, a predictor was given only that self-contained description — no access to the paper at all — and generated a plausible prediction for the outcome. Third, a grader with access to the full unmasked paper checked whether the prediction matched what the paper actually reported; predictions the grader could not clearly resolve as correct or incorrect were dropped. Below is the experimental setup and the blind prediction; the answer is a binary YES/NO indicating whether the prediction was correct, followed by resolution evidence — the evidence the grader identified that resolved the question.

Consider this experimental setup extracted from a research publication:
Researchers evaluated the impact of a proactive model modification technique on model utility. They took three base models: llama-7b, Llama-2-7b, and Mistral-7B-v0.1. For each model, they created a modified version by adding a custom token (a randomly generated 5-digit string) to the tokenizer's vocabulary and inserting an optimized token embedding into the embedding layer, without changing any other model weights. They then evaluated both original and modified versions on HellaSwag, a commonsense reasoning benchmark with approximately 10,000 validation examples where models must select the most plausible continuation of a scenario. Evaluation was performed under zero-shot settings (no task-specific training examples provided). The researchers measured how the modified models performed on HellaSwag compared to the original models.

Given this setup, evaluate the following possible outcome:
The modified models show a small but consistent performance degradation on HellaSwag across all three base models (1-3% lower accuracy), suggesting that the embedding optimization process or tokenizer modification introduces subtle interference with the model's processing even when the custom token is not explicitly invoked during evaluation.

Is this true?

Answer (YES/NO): NO